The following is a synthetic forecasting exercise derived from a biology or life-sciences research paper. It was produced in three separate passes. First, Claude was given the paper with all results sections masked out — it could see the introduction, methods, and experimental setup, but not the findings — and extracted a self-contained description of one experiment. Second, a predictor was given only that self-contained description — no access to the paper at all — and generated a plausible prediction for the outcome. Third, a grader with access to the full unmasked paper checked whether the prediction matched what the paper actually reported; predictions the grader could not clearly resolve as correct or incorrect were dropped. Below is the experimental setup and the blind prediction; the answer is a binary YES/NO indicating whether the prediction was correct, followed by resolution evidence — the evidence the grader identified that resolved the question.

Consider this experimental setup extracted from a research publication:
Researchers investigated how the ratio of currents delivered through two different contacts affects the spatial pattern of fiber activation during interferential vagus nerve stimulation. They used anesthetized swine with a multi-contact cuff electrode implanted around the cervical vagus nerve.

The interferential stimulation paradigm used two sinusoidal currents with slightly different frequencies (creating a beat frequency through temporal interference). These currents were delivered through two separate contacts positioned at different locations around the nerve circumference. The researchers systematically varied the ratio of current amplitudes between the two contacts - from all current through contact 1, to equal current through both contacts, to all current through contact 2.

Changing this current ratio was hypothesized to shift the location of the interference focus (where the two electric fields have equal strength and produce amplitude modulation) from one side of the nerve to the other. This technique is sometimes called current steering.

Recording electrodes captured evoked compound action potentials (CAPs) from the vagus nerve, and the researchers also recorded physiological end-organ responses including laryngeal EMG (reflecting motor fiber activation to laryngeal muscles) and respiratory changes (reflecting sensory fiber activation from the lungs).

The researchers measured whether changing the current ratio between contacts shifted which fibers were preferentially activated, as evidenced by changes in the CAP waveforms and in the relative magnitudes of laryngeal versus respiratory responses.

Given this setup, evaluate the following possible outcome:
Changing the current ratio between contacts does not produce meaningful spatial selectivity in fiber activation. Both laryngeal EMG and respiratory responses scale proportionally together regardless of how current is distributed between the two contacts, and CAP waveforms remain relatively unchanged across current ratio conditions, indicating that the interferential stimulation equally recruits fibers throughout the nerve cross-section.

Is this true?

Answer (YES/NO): NO